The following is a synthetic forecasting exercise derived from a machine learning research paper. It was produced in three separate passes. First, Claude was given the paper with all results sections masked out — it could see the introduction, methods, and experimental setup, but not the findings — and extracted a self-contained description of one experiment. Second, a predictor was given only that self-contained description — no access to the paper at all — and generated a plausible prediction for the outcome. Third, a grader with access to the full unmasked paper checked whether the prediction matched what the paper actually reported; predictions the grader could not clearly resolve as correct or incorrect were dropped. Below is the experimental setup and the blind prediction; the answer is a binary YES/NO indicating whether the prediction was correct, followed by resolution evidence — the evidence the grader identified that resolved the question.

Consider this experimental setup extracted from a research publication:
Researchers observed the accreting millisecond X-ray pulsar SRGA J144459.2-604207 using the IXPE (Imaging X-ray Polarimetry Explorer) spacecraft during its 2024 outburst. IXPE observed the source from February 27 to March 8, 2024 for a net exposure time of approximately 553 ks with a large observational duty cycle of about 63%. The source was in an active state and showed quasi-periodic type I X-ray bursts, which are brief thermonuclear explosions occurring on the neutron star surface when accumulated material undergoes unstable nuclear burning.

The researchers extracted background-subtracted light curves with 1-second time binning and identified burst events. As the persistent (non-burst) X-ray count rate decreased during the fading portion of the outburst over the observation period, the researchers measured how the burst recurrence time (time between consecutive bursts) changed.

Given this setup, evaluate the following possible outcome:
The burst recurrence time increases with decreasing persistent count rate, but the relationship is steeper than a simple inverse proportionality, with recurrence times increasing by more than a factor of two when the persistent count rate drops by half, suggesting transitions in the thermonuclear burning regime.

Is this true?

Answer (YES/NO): NO